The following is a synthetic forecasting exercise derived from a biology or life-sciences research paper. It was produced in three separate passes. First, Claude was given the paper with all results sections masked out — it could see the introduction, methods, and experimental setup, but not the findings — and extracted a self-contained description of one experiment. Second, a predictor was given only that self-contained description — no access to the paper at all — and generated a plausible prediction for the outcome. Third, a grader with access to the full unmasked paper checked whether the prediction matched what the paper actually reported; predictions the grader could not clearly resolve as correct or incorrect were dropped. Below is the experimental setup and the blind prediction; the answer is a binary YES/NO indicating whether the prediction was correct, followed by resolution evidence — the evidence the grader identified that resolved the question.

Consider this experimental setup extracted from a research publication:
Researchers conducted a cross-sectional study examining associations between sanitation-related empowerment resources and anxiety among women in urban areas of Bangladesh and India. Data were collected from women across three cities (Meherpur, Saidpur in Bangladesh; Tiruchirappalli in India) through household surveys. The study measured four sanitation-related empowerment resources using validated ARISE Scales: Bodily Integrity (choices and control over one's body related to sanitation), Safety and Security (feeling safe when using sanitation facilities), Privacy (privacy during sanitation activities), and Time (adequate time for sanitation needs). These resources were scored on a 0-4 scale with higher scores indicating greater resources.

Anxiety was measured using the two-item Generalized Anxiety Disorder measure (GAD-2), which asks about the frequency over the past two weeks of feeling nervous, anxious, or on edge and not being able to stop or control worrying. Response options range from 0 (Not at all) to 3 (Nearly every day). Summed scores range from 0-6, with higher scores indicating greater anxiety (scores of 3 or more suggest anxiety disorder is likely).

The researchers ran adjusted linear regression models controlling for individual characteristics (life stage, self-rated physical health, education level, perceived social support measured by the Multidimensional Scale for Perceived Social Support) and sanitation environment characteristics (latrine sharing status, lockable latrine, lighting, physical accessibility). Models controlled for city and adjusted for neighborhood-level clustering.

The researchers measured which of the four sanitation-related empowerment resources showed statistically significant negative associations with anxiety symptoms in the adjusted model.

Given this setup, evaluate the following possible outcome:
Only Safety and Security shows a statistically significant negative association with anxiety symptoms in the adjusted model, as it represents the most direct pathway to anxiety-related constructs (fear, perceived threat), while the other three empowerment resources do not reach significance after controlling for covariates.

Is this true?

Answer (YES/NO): NO